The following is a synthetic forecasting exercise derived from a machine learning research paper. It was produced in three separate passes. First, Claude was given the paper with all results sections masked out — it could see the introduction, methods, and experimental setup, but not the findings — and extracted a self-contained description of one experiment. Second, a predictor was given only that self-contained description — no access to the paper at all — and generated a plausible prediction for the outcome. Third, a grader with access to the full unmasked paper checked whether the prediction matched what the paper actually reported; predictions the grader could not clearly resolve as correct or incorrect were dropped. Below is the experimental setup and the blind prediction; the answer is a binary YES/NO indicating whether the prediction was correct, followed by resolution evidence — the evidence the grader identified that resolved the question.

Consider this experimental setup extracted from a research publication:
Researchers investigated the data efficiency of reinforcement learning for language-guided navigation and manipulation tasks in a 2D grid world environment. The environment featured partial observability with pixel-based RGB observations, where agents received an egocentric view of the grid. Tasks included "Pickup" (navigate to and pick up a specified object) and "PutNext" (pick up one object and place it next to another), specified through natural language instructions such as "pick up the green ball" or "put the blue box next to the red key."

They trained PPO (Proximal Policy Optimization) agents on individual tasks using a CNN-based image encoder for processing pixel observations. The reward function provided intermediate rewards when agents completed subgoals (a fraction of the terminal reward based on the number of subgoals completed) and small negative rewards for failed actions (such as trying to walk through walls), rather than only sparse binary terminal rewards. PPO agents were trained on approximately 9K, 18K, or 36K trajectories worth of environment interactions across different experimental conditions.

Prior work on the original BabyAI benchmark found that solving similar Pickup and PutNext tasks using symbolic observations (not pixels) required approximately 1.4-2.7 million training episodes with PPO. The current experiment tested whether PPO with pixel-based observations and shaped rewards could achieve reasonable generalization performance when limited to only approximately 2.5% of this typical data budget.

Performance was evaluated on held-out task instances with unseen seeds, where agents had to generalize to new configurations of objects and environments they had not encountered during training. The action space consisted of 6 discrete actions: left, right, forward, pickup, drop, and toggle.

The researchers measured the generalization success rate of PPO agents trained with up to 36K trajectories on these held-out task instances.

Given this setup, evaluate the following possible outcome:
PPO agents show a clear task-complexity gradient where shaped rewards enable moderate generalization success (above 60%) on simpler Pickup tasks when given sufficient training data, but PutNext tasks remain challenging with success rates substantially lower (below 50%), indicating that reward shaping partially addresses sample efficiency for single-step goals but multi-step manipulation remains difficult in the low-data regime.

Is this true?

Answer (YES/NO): NO